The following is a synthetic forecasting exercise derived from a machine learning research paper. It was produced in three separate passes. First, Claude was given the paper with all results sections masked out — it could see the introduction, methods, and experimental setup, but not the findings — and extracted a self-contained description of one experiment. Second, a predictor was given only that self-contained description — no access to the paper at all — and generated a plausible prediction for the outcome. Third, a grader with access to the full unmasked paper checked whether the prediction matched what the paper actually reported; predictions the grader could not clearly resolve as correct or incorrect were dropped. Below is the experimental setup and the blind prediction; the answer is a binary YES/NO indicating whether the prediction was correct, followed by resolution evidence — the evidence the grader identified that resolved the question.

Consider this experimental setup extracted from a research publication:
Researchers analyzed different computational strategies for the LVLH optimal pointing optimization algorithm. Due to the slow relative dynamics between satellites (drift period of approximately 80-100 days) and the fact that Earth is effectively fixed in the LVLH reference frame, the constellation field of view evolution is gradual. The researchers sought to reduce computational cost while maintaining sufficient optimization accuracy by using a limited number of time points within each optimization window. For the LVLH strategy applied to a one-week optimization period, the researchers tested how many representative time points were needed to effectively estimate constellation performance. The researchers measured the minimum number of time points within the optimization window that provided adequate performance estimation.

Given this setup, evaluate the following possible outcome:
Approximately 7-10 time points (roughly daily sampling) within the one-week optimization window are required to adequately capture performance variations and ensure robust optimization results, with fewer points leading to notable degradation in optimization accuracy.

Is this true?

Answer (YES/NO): NO